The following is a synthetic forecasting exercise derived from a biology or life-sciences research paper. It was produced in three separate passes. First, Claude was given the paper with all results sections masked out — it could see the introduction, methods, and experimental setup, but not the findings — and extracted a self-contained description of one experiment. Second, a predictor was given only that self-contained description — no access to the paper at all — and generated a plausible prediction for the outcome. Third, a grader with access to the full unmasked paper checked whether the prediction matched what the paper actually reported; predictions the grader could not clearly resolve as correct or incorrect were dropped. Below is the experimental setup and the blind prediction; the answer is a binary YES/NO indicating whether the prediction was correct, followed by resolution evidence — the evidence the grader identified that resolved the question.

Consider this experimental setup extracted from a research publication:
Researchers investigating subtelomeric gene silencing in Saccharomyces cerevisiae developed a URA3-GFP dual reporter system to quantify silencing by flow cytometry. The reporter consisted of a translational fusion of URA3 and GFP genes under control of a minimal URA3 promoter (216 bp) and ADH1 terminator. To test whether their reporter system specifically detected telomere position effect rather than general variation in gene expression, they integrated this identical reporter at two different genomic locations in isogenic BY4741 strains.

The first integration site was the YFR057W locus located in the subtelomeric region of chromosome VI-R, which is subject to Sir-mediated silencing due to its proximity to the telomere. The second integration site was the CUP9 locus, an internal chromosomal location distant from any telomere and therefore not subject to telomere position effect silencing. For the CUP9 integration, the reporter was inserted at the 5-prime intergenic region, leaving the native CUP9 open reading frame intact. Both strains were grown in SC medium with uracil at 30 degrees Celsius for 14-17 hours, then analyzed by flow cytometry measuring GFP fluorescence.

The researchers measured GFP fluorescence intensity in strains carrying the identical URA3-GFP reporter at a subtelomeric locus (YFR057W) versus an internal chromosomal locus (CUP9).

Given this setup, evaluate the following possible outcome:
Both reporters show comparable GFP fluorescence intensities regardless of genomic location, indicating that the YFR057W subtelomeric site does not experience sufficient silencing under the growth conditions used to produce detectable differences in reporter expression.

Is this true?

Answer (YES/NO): NO